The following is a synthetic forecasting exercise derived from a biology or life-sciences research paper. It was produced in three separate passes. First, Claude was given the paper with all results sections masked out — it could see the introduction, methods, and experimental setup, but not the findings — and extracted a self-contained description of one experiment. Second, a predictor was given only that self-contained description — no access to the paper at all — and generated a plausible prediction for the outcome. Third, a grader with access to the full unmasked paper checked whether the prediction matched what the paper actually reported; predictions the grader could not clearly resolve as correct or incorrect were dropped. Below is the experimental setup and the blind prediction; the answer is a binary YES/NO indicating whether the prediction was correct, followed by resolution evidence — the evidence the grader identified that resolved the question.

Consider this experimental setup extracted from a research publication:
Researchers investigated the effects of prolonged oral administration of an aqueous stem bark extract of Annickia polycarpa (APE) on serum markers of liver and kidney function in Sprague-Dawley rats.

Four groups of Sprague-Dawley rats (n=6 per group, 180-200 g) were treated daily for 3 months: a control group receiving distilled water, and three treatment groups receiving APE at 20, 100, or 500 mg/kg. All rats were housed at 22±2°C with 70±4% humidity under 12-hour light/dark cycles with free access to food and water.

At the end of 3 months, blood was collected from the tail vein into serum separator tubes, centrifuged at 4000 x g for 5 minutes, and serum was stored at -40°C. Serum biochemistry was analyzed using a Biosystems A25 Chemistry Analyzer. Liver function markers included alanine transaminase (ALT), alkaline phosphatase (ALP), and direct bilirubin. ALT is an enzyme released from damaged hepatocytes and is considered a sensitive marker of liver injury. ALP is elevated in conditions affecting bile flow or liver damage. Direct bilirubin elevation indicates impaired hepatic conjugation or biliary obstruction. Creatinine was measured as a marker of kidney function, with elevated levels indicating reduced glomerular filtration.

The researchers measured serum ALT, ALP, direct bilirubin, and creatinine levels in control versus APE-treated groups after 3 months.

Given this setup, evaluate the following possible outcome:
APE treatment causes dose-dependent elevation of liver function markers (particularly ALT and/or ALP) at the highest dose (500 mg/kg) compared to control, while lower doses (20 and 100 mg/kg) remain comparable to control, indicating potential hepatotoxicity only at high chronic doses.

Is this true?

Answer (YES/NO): NO